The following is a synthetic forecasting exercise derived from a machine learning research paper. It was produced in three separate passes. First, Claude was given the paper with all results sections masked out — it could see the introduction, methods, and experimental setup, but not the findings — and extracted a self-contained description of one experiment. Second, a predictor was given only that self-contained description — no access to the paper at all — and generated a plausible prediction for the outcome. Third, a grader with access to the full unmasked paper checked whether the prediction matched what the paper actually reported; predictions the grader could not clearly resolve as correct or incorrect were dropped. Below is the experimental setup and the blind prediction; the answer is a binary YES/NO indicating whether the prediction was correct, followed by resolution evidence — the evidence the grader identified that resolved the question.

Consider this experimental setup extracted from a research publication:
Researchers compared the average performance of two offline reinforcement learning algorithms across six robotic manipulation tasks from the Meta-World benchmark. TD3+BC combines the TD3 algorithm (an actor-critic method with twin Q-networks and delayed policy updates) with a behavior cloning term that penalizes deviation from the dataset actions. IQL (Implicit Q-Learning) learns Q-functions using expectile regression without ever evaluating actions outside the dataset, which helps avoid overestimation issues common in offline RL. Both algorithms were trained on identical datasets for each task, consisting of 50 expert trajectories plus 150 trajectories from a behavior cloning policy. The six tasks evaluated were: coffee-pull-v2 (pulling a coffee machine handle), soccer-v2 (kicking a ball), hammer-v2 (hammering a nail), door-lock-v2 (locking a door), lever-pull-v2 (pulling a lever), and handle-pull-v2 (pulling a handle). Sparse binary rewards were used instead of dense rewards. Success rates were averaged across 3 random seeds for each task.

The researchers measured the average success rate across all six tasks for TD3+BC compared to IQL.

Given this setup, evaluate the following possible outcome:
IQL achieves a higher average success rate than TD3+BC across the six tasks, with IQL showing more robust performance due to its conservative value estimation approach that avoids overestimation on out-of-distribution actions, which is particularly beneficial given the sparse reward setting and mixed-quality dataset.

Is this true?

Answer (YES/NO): NO